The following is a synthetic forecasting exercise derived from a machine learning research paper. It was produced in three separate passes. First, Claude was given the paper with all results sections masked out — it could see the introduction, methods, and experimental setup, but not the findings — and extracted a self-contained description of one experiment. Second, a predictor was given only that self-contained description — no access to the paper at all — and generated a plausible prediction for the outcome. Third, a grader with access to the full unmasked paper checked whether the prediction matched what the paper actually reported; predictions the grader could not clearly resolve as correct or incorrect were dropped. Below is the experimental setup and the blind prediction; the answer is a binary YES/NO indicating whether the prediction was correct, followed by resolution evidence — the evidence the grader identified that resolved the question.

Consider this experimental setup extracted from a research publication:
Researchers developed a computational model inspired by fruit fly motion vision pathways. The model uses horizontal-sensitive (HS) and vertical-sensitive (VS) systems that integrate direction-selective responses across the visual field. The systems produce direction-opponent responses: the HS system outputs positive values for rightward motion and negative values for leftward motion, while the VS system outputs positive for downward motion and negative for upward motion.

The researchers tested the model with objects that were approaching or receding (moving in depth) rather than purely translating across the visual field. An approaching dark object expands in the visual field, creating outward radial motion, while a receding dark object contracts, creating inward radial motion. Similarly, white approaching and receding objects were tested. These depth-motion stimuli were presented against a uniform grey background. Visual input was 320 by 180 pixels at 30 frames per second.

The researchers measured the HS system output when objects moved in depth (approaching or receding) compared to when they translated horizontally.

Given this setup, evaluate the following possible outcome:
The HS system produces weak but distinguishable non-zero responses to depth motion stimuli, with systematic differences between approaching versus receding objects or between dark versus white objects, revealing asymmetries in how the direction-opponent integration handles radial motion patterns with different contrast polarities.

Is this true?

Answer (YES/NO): NO